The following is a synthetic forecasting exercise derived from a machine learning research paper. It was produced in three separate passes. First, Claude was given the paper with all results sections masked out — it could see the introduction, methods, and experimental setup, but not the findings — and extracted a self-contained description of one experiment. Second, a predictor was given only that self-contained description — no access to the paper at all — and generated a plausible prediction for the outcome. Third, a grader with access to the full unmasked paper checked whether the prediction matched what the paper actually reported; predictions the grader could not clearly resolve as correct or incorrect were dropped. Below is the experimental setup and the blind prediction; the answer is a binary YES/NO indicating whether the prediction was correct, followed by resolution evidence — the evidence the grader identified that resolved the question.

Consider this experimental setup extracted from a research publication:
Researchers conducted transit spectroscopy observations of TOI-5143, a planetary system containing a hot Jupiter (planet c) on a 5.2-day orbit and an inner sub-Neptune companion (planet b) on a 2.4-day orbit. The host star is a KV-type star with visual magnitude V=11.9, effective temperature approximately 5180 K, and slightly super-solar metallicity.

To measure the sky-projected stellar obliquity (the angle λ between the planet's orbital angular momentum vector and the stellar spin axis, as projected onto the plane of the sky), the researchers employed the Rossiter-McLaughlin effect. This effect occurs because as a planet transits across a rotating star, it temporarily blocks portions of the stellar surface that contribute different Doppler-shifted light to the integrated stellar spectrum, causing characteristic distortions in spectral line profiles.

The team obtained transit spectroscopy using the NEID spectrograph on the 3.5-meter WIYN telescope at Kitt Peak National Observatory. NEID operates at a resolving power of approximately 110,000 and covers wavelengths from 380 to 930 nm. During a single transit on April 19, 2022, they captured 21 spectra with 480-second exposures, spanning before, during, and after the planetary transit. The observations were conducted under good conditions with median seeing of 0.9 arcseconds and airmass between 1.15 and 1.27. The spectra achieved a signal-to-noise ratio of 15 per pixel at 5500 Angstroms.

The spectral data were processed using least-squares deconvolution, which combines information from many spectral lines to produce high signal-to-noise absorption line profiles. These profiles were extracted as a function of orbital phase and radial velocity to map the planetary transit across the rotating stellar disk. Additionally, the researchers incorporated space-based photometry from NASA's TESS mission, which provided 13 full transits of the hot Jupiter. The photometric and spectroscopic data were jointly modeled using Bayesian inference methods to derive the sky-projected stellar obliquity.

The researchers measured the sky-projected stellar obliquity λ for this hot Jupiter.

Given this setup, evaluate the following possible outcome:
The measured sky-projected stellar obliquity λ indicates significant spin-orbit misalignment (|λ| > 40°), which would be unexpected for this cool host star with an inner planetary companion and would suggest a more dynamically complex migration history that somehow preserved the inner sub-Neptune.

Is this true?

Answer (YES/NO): NO